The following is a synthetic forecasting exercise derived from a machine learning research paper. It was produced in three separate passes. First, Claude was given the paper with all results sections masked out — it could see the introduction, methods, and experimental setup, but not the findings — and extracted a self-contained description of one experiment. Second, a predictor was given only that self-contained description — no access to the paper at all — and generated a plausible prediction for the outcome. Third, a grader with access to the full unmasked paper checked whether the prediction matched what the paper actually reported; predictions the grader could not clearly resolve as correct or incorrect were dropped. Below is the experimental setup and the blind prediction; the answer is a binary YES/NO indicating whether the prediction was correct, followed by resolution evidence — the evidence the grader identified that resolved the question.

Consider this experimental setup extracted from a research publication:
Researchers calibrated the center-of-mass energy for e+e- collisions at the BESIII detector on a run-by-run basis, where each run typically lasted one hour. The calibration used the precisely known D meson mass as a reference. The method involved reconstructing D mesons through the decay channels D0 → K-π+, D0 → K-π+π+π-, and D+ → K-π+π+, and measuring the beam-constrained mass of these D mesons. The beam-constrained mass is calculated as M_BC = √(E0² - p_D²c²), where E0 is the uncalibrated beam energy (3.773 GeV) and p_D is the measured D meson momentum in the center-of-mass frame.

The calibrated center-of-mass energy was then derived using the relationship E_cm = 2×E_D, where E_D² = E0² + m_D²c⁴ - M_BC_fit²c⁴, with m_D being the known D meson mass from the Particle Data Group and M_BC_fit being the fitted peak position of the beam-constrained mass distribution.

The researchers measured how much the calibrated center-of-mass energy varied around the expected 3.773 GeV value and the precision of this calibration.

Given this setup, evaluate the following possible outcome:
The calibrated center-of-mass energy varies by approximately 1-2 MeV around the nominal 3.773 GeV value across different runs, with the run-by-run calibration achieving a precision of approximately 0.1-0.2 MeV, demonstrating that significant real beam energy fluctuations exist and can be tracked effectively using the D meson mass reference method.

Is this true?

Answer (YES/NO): NO